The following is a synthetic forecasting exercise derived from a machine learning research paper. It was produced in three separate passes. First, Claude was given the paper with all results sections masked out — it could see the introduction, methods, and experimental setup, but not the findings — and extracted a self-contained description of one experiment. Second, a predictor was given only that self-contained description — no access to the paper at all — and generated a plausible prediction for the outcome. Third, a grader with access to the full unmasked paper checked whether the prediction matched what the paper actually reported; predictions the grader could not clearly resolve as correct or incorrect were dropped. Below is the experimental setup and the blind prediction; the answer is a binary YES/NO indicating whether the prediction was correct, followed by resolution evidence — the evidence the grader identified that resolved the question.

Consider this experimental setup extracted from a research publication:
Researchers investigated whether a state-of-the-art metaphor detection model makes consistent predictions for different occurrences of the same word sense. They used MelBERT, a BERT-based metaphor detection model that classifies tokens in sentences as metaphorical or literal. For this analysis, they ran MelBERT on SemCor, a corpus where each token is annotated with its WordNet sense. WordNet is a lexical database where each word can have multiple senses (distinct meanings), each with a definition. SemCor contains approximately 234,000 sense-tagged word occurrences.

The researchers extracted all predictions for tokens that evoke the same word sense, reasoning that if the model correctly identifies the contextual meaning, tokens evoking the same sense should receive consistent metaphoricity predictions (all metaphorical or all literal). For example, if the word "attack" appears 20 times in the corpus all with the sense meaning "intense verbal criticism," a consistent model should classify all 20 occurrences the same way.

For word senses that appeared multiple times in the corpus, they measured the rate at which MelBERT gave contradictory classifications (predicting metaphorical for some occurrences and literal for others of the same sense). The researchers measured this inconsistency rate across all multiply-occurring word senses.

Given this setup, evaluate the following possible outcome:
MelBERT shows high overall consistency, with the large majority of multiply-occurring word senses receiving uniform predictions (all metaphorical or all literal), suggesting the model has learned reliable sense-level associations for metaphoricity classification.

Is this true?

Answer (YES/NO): NO